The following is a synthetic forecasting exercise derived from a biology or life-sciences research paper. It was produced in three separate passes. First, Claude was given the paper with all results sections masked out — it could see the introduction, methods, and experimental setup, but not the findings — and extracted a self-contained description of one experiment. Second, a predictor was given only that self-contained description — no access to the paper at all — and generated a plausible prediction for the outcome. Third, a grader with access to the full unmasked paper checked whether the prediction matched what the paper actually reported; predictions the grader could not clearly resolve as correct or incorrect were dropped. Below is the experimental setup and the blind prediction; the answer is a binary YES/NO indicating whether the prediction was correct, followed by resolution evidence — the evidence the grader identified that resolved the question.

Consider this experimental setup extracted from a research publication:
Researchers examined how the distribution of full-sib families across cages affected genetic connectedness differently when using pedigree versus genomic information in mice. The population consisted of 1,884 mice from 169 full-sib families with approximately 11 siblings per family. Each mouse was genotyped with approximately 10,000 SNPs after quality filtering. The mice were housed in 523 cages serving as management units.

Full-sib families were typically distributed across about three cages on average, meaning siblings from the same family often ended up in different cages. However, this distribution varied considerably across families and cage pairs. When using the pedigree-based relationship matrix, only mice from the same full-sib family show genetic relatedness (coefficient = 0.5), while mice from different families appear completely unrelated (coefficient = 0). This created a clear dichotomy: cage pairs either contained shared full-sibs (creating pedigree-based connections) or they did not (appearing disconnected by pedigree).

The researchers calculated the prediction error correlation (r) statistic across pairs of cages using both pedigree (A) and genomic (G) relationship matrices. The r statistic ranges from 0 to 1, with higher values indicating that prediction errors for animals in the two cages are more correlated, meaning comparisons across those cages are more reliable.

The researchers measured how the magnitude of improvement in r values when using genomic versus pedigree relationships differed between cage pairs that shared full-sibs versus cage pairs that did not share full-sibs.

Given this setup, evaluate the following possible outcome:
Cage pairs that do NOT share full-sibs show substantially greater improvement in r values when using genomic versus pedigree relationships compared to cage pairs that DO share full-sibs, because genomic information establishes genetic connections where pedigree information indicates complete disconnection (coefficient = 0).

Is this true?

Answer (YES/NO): NO